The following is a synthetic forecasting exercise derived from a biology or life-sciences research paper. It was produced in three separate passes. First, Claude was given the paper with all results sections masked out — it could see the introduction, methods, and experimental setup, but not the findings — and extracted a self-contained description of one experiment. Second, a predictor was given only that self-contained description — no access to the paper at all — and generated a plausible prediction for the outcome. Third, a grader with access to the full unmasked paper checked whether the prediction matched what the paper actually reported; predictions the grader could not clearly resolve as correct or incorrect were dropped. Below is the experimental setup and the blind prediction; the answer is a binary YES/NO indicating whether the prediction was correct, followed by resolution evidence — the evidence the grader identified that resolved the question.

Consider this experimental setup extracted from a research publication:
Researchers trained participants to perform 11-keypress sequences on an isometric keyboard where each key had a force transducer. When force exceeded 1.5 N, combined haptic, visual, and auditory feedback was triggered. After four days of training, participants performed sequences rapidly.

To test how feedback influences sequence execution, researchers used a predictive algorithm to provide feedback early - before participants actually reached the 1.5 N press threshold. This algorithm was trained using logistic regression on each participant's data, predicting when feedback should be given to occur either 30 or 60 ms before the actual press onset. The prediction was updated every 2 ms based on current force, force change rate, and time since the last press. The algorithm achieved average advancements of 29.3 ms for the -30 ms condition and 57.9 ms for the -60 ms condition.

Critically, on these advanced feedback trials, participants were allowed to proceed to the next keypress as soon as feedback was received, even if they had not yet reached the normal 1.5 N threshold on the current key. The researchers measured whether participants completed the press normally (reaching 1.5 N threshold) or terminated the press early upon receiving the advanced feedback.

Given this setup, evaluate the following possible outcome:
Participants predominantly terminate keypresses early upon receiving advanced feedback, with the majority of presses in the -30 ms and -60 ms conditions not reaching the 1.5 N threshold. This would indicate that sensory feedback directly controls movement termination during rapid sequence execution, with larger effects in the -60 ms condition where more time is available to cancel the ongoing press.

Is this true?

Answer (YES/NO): NO